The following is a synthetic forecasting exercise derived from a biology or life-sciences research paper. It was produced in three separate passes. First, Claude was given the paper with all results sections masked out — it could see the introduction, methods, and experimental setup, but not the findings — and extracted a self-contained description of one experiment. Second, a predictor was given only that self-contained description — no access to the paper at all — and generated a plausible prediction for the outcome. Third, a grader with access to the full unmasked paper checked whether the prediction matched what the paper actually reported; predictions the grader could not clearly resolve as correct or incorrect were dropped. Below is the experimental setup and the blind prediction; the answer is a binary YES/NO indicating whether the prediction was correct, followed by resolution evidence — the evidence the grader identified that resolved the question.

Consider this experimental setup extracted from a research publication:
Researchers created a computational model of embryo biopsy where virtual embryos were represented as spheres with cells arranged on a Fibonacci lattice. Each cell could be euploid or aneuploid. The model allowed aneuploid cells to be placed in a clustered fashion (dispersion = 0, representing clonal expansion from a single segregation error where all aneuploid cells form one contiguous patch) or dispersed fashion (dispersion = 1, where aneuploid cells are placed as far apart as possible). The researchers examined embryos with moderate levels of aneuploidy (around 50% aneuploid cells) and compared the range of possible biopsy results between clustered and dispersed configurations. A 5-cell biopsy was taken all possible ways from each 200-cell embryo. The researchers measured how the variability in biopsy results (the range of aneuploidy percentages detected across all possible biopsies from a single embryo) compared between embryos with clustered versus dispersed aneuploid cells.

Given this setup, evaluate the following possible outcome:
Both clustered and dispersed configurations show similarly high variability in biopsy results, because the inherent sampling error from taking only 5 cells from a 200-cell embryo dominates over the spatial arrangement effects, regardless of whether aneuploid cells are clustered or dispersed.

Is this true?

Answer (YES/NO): NO